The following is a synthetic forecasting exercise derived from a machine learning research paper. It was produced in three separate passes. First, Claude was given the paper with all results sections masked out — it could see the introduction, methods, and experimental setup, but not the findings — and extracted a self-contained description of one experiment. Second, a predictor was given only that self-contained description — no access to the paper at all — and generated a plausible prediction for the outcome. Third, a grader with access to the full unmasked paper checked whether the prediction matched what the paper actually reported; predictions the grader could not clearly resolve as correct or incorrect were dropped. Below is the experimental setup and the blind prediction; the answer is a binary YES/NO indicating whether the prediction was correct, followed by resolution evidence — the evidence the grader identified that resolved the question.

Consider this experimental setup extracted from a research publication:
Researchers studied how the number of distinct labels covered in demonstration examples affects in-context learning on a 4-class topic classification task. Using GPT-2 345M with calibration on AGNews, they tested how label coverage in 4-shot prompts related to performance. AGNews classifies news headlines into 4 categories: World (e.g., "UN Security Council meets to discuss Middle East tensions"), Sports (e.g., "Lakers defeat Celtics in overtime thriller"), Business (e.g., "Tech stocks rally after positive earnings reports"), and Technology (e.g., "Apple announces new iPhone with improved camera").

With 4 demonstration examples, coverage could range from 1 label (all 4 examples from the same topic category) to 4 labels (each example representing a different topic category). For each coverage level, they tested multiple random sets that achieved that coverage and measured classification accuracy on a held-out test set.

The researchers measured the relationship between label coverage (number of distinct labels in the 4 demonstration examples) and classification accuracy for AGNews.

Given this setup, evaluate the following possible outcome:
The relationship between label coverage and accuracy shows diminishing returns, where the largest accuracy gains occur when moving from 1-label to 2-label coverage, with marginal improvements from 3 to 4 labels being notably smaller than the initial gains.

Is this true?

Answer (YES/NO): NO